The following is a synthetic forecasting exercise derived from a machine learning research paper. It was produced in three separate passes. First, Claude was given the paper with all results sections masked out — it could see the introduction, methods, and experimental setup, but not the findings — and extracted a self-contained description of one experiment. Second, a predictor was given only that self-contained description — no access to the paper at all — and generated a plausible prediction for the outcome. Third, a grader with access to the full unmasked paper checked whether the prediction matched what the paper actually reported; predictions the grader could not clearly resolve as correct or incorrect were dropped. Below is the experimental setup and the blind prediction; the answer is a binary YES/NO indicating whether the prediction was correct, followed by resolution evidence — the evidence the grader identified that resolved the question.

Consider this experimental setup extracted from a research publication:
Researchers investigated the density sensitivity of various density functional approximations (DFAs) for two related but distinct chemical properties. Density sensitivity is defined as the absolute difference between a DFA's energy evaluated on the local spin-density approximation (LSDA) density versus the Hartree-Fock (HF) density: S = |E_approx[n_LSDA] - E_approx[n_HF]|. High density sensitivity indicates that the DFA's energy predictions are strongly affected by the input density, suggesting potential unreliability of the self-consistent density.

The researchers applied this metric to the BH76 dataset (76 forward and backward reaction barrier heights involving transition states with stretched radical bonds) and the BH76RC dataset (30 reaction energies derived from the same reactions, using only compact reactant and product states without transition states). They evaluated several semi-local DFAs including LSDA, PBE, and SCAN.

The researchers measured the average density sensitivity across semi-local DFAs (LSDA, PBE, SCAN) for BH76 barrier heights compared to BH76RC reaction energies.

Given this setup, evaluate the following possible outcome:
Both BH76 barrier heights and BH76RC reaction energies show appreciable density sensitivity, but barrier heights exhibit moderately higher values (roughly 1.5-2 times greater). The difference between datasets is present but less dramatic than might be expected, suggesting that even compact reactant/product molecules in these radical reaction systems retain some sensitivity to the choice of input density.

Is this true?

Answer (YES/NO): NO